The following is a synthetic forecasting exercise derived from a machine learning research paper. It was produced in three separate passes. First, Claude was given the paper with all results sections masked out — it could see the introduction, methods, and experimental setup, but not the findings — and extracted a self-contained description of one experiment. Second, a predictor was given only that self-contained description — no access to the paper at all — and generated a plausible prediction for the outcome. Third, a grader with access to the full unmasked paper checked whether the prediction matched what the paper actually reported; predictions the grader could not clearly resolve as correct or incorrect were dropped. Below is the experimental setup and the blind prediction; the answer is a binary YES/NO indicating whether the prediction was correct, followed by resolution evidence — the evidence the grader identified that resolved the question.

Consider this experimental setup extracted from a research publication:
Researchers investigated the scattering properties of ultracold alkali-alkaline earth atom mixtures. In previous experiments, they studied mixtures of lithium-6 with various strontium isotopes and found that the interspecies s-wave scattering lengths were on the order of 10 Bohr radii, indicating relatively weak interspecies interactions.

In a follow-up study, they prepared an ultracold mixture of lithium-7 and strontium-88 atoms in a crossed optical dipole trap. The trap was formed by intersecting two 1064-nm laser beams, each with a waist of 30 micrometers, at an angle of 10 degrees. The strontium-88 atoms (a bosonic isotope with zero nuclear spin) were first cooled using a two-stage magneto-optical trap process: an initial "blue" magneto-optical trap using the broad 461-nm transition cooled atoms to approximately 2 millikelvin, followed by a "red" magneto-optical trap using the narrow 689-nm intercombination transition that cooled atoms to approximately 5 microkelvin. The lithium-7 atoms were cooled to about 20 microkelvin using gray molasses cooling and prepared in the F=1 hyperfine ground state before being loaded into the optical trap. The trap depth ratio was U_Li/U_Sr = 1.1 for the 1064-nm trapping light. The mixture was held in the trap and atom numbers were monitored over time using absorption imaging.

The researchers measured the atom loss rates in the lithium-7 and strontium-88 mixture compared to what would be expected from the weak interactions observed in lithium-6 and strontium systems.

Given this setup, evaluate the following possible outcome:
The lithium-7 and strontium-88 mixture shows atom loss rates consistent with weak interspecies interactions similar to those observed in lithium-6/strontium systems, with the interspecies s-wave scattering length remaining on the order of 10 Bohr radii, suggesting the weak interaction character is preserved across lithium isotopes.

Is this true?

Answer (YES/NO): NO